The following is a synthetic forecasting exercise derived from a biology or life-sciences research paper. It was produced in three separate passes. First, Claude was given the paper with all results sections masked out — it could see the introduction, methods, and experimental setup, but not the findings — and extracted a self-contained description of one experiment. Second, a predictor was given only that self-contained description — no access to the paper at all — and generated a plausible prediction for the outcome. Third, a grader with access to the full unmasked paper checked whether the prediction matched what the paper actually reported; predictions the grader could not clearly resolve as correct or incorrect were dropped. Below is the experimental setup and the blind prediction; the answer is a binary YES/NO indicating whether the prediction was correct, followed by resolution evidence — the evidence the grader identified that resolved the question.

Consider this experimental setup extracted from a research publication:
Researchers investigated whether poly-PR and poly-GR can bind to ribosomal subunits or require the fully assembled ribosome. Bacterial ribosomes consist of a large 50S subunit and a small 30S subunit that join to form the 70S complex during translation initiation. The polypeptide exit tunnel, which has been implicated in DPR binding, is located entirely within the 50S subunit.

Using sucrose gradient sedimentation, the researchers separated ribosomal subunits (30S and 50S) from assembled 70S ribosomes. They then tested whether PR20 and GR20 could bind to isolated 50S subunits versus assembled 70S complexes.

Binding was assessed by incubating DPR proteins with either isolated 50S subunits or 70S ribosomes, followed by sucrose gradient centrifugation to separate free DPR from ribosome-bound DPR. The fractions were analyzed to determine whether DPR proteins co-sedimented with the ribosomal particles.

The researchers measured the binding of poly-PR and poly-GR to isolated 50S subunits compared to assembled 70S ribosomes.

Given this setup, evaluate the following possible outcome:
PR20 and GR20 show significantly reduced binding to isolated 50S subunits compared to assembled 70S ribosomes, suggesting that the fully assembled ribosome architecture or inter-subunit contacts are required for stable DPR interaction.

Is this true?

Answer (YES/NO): NO